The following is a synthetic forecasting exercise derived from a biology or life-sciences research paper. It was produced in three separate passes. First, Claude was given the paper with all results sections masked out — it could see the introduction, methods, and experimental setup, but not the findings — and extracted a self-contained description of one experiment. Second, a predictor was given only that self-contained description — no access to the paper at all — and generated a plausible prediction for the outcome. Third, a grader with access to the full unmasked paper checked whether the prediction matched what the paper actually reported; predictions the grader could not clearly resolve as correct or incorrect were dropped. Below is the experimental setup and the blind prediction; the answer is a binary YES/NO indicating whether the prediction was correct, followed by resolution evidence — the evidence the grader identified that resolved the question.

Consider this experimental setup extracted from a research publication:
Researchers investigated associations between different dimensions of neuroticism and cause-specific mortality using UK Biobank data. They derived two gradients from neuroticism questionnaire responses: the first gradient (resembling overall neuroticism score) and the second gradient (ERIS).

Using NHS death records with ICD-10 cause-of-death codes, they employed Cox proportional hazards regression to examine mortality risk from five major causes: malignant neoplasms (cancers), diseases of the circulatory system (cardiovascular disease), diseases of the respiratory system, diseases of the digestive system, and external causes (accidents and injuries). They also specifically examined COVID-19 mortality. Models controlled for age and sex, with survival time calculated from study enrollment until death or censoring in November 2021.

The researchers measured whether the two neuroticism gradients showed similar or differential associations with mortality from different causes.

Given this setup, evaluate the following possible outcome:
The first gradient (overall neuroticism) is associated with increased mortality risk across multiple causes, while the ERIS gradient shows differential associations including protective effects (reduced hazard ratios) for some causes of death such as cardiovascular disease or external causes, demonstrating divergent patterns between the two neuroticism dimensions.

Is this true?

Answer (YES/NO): YES